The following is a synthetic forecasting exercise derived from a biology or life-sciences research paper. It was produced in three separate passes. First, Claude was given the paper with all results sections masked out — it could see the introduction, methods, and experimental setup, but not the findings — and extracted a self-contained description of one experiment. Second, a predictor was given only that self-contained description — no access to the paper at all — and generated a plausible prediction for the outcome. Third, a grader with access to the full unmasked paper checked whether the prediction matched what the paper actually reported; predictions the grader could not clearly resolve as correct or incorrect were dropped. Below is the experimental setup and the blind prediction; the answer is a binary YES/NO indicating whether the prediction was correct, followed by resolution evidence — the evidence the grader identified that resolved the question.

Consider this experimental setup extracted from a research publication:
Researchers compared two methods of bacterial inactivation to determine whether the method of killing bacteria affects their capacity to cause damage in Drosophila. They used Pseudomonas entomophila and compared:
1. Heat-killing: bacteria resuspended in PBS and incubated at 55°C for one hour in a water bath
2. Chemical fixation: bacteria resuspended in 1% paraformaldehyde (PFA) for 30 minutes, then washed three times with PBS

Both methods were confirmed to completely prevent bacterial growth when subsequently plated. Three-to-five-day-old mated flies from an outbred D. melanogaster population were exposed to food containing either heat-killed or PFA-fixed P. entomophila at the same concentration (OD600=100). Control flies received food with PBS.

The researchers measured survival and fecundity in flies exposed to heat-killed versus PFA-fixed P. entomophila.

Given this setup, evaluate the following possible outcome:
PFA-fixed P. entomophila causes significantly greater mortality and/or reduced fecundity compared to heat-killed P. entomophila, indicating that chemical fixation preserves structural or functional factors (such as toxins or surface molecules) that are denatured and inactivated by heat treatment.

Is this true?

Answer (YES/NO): NO